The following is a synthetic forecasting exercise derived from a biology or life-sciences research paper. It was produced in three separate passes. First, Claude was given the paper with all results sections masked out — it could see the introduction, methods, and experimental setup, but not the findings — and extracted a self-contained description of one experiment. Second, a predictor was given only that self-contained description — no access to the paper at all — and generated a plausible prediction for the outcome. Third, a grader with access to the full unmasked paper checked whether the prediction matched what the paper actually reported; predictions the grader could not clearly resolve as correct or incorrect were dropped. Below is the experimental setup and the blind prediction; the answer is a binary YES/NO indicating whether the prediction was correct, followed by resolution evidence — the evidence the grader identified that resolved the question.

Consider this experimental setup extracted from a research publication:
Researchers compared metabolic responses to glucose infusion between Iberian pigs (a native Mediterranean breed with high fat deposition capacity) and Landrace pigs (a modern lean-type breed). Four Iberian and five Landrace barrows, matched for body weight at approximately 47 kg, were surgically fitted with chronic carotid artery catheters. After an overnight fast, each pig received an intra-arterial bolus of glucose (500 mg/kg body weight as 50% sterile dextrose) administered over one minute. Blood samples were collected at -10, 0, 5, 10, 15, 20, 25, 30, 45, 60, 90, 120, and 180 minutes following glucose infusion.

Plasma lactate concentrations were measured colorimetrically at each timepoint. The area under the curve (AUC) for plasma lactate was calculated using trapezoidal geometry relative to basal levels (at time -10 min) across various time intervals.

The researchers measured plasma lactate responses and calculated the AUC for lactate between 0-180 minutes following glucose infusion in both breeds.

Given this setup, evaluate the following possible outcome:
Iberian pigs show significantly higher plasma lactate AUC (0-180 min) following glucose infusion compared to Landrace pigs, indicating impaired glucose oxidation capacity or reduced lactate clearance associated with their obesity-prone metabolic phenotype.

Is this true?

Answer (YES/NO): NO